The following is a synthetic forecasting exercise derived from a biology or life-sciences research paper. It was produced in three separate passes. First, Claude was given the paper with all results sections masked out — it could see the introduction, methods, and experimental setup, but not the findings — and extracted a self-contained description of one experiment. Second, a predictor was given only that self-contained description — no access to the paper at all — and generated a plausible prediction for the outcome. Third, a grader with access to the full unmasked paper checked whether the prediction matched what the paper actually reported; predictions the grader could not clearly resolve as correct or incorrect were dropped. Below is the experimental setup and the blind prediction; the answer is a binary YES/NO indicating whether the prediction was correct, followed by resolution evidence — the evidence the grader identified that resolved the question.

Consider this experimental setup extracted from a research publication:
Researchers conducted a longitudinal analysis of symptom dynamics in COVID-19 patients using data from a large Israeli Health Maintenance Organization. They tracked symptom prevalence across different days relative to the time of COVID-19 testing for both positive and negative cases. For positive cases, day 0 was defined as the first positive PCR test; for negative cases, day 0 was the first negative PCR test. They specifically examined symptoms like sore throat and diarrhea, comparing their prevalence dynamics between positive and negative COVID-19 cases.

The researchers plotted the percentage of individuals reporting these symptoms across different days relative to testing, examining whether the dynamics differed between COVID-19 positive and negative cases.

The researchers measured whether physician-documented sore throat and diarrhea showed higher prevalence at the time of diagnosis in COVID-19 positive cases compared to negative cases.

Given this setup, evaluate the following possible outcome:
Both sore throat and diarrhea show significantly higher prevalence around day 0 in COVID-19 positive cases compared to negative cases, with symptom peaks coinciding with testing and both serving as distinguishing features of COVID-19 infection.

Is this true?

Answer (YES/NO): NO